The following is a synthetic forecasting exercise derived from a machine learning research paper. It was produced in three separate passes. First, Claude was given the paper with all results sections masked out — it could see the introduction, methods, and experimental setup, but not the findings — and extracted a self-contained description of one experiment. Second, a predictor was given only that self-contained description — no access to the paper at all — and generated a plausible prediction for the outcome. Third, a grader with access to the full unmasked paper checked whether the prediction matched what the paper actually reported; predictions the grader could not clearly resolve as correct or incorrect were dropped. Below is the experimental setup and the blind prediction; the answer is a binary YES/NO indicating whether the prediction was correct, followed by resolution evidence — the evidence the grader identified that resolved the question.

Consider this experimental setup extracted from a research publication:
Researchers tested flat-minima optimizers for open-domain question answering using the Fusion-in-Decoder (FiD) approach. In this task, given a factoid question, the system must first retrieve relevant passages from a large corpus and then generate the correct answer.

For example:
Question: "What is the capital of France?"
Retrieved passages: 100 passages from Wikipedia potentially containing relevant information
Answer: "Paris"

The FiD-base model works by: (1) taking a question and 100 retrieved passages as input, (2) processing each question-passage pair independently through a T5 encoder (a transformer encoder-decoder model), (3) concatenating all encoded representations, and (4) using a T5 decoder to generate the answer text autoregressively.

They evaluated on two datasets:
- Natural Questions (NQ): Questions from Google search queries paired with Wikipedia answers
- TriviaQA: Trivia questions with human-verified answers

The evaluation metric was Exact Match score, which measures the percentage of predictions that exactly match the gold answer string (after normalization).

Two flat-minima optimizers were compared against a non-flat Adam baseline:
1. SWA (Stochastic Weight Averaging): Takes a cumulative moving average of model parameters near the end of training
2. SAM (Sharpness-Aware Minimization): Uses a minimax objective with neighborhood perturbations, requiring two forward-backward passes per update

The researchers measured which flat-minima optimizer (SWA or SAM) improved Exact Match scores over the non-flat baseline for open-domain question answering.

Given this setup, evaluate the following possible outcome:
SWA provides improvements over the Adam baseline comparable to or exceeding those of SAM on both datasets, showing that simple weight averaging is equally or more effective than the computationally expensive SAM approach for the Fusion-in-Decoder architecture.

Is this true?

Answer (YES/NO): NO